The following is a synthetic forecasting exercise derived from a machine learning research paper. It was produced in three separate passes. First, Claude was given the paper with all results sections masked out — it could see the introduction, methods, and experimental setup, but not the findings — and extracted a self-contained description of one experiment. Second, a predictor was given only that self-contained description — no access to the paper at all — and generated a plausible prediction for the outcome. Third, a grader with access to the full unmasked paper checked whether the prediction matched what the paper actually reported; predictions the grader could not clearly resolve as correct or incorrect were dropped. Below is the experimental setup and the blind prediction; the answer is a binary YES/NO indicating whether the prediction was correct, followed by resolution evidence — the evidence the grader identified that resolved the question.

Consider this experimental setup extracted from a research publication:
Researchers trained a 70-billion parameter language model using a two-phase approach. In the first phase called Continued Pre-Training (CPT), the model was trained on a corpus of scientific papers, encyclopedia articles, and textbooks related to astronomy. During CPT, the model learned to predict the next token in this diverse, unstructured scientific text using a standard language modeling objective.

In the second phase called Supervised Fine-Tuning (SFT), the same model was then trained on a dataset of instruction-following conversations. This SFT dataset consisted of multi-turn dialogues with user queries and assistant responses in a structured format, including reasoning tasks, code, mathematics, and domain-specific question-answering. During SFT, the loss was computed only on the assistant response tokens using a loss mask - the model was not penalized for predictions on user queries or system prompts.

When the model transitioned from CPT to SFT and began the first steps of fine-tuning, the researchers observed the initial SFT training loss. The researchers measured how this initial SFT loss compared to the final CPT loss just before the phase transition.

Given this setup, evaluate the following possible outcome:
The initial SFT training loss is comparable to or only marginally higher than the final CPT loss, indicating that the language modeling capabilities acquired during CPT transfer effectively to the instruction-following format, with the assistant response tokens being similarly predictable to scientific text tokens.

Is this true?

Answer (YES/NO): NO